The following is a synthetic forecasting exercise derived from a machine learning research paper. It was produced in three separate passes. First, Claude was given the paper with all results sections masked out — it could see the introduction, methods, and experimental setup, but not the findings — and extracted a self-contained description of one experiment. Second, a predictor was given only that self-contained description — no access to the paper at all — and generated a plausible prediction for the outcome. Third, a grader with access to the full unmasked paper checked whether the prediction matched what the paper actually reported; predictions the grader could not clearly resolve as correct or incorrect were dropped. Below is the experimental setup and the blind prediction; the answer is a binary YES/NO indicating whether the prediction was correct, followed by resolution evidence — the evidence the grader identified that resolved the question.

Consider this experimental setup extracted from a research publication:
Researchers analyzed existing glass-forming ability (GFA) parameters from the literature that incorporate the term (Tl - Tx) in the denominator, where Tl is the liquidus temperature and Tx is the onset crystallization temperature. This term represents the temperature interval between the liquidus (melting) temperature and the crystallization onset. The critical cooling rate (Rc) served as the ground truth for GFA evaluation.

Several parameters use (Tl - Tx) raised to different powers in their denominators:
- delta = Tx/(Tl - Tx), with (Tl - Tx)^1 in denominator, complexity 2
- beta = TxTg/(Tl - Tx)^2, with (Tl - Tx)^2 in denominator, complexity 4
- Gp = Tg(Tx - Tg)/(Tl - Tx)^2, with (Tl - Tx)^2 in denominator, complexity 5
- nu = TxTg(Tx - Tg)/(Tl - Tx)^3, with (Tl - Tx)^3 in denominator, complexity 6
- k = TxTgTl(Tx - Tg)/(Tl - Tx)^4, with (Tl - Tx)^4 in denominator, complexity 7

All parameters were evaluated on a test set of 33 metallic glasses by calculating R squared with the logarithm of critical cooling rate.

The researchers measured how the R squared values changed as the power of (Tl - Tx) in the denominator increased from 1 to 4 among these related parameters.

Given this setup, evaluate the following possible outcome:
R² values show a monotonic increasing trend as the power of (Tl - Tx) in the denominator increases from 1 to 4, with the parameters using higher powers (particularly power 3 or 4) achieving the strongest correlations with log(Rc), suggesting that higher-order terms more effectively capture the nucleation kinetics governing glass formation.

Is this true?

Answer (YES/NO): NO